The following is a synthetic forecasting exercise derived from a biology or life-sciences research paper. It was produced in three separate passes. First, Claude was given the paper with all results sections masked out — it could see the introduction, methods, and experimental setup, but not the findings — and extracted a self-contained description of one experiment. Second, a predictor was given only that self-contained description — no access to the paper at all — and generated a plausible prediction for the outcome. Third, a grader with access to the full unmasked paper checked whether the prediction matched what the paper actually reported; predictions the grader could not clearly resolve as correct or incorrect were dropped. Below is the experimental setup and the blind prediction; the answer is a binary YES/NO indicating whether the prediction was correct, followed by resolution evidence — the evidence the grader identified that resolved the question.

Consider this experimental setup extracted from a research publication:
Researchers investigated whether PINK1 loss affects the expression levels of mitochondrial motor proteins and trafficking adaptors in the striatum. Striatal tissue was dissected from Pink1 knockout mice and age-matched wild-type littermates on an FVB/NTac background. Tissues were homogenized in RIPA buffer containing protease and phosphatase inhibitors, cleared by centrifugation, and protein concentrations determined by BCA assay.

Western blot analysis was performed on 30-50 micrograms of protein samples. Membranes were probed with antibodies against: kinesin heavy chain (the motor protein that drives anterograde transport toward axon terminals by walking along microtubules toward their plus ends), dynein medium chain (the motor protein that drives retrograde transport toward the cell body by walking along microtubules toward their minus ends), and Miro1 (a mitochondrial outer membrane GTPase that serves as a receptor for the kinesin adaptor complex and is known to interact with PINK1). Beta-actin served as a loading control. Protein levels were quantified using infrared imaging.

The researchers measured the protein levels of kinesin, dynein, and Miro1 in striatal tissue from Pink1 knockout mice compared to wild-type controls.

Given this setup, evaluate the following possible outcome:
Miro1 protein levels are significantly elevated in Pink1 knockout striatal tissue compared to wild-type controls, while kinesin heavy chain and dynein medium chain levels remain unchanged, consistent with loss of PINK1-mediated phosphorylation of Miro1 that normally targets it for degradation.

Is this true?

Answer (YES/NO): NO